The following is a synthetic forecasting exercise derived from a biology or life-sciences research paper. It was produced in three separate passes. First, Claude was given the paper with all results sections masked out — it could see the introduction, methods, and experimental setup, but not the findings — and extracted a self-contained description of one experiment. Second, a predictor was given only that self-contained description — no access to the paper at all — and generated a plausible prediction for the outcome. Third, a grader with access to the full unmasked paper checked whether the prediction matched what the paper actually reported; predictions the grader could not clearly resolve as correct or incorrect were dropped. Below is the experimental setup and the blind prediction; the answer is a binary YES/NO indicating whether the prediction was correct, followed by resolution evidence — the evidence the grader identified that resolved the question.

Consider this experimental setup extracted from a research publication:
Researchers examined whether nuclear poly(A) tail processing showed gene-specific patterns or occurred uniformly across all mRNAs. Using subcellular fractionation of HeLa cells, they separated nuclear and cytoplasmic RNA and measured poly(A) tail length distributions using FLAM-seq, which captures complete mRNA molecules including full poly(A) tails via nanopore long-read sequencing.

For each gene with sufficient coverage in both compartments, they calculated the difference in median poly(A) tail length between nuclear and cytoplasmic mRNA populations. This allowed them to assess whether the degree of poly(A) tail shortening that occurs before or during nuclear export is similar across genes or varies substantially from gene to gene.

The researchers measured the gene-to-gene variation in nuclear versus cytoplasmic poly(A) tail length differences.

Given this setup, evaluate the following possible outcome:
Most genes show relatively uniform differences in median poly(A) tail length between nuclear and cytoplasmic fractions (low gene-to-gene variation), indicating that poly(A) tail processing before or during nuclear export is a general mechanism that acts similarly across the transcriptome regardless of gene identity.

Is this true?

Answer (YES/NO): NO